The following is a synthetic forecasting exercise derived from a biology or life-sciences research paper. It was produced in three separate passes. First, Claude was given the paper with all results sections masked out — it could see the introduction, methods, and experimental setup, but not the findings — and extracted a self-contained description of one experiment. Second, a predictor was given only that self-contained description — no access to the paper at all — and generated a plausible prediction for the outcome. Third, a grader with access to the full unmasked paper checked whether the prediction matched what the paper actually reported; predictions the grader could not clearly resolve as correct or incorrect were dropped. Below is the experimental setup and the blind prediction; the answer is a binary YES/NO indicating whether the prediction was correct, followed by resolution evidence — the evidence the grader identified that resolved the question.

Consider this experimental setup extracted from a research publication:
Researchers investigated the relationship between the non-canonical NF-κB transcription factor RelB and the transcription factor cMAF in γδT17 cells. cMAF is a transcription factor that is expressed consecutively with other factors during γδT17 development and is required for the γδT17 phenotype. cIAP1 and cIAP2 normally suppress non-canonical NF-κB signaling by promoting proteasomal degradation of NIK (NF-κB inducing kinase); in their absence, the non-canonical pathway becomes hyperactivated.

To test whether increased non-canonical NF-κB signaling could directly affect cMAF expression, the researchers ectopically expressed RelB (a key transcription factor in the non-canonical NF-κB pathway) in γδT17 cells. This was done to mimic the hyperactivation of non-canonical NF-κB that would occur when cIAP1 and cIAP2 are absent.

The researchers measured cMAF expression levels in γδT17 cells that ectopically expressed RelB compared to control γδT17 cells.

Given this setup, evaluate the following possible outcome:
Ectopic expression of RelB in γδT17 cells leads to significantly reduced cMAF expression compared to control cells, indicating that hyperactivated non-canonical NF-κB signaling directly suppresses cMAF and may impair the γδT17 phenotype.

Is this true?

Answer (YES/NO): YES